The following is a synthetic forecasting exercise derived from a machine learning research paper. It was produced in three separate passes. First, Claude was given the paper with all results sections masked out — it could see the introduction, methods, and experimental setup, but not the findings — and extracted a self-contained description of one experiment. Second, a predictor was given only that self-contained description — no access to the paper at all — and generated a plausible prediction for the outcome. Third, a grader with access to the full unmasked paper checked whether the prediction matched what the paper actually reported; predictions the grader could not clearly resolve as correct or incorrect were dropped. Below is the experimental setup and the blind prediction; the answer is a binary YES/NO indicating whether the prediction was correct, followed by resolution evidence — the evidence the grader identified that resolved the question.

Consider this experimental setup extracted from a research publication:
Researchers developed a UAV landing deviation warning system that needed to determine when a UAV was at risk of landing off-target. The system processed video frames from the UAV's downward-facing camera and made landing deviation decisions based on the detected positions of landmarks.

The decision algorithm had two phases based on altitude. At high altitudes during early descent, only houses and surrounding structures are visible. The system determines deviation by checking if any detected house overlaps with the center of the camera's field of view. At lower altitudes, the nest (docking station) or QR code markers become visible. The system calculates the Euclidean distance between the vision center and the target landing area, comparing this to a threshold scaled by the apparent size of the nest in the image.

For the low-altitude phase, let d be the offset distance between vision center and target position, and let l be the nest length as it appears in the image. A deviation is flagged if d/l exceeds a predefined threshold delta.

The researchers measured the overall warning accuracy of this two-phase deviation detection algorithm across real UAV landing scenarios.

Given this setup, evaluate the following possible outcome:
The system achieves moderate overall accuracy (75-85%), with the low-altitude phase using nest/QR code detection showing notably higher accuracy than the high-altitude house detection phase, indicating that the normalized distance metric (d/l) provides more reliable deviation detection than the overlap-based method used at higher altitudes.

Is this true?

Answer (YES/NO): NO